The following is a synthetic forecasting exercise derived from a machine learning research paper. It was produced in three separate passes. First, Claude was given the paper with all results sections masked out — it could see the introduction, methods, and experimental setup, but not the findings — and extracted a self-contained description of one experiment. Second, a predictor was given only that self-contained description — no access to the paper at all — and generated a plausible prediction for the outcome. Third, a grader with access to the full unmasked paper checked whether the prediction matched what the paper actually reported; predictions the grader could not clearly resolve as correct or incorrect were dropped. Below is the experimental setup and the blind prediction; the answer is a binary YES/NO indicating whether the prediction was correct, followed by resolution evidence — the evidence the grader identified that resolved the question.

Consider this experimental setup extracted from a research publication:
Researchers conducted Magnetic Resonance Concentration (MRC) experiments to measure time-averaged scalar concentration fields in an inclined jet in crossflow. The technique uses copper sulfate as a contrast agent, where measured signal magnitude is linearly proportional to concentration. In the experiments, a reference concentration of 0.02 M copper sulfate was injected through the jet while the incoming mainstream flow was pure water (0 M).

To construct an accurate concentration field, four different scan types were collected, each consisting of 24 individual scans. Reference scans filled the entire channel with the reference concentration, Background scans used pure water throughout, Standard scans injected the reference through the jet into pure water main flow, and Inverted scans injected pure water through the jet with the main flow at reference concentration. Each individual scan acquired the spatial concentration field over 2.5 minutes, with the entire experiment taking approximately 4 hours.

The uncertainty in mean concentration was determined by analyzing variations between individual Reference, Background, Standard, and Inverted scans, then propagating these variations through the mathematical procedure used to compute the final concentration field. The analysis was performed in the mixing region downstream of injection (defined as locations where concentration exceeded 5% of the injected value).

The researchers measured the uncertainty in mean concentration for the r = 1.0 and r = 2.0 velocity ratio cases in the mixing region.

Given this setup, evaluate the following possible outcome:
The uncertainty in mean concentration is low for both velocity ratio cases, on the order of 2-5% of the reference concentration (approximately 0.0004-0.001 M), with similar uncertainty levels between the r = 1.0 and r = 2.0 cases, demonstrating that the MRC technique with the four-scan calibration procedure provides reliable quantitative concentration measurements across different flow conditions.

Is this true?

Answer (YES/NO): NO